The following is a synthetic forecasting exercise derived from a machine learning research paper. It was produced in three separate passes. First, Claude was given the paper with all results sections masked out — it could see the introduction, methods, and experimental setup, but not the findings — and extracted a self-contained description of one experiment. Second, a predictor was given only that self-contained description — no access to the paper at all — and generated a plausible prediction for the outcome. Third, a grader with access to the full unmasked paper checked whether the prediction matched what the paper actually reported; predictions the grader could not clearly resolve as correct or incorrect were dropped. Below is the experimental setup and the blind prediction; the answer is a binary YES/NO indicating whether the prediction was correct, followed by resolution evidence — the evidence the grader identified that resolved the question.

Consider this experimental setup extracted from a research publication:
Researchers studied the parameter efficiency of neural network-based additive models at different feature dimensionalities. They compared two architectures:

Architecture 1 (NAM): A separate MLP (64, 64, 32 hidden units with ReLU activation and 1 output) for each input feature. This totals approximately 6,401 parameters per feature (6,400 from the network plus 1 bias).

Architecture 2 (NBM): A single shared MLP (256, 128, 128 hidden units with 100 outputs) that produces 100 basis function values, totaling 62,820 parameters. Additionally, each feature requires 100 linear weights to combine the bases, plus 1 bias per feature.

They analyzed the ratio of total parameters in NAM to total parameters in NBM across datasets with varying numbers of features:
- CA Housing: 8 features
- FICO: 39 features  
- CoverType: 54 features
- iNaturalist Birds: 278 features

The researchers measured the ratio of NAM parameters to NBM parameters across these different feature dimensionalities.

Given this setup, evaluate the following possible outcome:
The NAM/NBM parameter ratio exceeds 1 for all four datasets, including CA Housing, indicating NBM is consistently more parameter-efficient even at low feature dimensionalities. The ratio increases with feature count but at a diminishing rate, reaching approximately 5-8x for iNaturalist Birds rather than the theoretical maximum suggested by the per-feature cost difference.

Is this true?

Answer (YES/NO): NO